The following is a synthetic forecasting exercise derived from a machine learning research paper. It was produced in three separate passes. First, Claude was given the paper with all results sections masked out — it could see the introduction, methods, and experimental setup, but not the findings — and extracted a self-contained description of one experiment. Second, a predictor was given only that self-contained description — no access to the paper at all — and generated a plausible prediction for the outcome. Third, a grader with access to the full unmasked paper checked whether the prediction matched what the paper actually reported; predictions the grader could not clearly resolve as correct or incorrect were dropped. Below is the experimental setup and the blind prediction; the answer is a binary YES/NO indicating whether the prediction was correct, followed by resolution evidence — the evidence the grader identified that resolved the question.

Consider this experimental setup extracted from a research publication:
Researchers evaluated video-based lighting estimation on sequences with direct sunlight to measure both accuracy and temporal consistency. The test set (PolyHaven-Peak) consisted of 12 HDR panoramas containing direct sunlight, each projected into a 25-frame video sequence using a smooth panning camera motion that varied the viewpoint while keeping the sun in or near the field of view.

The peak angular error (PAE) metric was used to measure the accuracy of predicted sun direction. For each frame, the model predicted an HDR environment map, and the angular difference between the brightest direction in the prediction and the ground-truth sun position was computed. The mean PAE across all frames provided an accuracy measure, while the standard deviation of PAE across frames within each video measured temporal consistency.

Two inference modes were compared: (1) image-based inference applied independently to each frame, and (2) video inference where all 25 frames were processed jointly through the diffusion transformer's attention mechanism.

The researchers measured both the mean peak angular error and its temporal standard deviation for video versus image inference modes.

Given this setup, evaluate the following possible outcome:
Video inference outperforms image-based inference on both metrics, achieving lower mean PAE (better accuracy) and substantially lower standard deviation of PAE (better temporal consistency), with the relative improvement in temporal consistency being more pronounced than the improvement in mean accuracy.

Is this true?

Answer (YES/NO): YES